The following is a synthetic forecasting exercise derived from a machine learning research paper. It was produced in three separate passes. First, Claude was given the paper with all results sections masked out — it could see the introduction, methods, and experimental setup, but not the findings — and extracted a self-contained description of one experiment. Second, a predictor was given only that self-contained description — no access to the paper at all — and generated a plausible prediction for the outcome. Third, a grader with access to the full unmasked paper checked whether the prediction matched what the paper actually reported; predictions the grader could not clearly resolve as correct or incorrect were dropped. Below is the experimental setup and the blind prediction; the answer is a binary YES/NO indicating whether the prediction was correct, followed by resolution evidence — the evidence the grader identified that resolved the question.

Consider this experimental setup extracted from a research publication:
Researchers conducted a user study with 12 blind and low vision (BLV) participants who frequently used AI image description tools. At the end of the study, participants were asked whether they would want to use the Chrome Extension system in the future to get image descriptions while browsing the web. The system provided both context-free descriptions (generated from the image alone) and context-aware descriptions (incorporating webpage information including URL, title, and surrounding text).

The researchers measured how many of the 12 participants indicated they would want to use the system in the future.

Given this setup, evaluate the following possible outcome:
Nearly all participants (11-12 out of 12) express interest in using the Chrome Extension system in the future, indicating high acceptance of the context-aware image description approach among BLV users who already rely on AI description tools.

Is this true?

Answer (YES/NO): YES